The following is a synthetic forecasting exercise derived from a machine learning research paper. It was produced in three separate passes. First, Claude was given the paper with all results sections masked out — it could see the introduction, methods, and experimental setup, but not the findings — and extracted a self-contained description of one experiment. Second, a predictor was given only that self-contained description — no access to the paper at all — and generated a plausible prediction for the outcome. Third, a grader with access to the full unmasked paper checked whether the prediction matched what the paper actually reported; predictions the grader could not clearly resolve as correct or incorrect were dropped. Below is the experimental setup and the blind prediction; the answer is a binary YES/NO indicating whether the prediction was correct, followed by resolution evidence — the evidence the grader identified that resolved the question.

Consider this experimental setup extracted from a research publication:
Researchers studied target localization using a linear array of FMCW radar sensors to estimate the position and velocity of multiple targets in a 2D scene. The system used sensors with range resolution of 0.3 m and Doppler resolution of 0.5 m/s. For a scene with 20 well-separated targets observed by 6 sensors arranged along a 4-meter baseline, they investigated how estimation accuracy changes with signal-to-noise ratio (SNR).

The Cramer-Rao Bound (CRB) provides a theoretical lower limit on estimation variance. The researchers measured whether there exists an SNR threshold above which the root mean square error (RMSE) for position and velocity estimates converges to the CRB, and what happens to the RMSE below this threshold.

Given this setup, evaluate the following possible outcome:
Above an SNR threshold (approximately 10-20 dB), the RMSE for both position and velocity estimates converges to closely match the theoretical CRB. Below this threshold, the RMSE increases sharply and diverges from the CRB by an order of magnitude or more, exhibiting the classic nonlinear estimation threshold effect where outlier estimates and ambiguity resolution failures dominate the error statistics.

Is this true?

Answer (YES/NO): NO